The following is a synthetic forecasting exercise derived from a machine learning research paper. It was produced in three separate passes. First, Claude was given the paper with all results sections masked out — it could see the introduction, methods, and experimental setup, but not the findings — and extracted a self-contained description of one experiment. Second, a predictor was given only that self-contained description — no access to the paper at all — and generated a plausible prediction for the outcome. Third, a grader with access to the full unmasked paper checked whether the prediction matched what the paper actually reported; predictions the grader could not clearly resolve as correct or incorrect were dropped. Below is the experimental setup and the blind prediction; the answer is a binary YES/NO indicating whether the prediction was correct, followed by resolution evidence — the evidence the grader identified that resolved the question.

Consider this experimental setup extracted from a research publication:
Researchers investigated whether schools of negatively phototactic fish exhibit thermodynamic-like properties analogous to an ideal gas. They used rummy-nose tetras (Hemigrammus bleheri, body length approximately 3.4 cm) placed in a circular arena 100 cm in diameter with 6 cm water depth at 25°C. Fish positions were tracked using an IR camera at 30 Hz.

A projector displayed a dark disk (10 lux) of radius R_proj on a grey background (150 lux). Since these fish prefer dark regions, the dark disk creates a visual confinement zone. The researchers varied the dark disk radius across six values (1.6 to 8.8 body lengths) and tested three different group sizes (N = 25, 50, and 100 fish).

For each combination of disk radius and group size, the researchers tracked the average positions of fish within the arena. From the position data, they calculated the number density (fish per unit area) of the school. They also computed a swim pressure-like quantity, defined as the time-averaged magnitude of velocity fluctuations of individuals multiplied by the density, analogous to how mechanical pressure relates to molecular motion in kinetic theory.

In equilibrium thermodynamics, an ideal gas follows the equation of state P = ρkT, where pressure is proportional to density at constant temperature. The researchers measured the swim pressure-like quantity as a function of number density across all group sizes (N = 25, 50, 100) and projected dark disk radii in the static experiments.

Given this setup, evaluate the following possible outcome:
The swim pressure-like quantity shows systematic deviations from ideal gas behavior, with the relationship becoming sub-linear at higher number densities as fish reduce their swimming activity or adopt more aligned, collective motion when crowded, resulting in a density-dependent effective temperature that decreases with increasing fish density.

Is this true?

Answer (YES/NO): NO